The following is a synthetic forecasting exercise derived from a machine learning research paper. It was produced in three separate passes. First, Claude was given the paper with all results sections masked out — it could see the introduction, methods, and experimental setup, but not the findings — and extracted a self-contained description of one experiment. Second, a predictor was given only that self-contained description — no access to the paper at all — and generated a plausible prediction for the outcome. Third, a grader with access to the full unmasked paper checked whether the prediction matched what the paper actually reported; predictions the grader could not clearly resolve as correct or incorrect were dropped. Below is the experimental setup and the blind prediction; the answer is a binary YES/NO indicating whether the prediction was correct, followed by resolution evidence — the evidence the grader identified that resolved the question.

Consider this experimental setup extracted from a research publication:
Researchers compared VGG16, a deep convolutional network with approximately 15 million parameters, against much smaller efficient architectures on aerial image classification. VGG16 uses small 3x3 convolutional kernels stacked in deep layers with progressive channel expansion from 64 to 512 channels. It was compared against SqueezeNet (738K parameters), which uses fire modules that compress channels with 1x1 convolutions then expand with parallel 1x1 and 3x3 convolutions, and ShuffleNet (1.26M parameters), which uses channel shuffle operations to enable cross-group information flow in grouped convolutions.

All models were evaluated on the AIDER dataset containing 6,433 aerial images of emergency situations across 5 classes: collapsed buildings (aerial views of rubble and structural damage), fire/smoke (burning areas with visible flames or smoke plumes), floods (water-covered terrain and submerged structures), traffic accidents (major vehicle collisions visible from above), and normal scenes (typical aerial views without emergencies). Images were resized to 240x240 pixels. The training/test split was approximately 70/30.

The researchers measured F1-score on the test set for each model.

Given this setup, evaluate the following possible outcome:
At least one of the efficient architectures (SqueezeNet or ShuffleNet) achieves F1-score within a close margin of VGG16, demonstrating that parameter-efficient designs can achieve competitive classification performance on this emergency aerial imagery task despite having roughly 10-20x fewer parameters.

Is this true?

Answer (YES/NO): NO